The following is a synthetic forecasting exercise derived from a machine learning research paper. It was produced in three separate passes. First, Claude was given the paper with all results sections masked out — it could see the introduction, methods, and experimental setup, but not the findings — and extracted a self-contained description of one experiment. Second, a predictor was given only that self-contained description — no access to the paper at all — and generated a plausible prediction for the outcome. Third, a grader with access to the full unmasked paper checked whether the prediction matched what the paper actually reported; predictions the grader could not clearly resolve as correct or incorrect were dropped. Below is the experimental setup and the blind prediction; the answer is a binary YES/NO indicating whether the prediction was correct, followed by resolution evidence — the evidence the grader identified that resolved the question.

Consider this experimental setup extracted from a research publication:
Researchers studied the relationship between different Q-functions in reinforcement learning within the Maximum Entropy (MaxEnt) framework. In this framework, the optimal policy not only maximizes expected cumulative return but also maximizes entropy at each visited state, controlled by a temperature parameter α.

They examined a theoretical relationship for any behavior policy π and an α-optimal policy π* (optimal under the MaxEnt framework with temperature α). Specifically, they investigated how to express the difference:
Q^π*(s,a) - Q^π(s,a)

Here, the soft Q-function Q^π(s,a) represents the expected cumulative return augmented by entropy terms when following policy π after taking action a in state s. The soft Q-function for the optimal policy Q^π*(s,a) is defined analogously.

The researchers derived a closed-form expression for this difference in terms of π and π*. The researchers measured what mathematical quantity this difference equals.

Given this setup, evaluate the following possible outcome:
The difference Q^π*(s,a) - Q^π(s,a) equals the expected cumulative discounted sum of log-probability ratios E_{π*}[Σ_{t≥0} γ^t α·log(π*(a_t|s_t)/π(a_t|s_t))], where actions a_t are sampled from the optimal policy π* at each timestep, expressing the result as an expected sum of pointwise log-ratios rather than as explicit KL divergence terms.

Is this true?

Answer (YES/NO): NO